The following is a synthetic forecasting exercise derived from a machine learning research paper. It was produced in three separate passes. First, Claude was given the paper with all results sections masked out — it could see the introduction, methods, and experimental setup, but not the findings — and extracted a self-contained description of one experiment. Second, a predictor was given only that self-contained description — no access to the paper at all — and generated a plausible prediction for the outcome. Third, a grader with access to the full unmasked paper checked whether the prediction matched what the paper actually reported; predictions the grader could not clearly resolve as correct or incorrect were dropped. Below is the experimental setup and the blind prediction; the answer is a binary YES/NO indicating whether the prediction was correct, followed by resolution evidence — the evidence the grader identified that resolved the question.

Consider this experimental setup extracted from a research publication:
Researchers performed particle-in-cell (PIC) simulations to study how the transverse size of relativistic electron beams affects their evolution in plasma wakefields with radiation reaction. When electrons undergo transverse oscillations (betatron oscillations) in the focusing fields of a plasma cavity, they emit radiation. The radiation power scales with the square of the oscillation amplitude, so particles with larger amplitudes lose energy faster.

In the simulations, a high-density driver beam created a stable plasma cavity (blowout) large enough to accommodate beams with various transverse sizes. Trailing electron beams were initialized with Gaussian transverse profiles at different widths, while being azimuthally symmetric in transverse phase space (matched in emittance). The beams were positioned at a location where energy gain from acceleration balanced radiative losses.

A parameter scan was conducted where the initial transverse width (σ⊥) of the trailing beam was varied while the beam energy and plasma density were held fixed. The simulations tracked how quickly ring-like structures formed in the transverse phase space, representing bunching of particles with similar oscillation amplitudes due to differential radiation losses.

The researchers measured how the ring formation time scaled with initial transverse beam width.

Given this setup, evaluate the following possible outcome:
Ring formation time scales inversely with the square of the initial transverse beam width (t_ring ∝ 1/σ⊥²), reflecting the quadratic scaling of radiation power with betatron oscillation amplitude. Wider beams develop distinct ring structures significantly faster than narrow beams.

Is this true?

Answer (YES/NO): YES